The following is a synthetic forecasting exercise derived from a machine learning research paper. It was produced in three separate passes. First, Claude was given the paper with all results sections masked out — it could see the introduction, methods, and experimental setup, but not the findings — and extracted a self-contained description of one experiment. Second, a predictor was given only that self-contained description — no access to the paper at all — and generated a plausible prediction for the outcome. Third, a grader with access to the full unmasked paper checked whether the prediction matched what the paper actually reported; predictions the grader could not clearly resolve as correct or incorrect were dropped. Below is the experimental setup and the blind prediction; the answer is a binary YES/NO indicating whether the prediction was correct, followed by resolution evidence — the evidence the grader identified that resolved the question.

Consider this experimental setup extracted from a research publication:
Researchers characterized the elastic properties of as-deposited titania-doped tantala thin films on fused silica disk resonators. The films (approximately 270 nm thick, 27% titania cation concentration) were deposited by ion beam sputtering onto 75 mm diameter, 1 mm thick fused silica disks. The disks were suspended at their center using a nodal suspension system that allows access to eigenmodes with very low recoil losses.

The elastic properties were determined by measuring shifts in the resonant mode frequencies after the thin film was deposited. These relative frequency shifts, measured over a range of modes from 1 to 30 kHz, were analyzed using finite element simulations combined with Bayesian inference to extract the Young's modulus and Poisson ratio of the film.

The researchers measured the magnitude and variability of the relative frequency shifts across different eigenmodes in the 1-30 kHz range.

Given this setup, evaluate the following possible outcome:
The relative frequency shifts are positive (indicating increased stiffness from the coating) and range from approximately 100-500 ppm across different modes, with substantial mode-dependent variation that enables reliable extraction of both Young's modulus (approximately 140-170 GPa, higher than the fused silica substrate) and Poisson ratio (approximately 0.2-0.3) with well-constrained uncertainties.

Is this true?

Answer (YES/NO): NO